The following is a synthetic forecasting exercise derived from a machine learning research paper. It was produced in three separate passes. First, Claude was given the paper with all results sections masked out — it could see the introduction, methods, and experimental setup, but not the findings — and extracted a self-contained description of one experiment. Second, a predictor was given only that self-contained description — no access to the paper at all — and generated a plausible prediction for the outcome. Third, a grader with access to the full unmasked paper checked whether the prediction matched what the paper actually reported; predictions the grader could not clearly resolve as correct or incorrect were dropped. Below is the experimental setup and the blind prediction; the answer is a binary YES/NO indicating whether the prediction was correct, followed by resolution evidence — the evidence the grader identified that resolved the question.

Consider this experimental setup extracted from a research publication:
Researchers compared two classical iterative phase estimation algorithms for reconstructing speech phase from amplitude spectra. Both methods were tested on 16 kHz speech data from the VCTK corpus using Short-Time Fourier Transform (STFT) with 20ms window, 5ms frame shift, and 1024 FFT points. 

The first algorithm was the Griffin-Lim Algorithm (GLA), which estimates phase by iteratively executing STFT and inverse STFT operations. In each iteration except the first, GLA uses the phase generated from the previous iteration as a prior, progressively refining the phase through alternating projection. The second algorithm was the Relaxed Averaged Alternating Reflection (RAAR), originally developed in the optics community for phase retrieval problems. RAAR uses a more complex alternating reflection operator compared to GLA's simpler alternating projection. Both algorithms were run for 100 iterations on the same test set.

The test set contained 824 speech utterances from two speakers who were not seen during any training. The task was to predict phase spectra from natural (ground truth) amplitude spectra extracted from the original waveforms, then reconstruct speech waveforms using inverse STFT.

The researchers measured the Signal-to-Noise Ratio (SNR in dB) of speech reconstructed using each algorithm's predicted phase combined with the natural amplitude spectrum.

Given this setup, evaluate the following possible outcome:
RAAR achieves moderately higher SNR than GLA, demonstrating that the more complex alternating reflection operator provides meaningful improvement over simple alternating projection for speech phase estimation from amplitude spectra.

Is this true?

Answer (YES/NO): YES